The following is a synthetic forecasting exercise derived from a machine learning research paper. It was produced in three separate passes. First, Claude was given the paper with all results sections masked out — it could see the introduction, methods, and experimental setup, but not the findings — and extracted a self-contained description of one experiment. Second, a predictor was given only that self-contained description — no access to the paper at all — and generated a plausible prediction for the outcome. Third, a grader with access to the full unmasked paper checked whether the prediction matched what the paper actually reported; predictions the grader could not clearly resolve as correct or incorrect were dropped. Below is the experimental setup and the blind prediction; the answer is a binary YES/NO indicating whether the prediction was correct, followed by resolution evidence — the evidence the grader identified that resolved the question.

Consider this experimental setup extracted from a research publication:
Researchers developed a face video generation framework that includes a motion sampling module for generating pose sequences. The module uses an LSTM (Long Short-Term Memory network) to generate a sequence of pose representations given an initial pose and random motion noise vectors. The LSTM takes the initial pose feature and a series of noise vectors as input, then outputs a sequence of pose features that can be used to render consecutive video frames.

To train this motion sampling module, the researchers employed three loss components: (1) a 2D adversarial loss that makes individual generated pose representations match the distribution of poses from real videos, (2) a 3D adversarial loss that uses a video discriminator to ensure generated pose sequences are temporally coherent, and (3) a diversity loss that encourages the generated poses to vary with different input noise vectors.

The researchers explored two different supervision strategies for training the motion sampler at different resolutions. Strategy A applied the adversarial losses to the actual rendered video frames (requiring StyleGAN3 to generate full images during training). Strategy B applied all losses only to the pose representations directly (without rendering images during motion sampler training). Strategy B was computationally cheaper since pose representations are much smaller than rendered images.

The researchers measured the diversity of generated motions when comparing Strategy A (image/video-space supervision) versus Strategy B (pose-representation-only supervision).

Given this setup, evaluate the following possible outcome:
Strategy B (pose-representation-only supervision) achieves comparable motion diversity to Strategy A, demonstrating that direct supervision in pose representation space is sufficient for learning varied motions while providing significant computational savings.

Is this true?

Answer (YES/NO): NO